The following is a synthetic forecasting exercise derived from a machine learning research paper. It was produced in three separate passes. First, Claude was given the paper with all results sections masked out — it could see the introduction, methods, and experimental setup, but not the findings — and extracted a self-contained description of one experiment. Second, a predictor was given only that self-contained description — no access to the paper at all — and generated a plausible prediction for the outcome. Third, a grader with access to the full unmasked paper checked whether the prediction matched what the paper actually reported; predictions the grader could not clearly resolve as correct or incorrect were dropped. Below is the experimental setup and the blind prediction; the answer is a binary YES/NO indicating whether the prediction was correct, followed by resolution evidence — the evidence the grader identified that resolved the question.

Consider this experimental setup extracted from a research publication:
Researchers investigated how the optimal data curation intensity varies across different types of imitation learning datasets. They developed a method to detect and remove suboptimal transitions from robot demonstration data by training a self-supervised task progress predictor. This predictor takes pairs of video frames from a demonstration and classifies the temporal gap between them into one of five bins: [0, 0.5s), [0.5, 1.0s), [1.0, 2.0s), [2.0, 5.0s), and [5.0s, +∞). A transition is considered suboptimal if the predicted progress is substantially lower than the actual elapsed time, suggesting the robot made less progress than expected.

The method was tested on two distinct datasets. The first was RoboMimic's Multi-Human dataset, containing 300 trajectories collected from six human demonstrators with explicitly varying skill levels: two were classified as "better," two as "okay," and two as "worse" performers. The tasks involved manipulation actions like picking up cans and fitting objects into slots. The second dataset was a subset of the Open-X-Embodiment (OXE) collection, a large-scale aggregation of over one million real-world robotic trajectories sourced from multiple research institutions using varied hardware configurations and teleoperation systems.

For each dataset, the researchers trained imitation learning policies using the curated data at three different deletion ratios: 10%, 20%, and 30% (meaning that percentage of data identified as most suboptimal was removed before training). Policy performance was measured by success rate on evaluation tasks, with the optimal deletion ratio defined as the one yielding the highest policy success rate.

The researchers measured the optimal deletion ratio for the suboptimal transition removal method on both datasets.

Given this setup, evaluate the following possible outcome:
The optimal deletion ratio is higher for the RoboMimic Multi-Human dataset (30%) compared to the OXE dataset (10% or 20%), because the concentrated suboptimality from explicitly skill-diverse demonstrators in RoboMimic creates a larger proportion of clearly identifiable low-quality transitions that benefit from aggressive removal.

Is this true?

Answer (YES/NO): YES